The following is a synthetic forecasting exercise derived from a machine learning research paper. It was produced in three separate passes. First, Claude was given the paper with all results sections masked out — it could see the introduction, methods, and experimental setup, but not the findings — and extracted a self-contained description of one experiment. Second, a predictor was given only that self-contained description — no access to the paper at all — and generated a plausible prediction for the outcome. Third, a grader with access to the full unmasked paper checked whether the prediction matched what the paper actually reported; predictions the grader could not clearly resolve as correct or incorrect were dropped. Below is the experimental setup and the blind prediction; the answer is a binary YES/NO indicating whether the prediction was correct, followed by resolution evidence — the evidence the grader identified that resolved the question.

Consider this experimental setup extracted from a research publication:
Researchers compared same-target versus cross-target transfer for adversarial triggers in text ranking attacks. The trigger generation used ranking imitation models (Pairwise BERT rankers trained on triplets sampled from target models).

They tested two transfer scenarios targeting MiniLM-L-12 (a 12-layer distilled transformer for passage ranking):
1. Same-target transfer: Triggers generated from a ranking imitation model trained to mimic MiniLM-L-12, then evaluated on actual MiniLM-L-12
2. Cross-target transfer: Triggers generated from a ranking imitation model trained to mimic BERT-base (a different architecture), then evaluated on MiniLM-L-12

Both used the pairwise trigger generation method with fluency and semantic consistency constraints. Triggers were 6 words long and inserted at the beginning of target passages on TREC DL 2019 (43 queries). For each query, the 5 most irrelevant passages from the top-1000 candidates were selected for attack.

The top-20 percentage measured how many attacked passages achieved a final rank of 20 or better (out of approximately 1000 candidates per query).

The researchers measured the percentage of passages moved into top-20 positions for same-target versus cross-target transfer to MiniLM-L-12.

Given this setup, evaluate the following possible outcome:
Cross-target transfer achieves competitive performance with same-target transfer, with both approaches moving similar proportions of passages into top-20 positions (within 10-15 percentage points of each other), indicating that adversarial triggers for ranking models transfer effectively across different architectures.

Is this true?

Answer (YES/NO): NO